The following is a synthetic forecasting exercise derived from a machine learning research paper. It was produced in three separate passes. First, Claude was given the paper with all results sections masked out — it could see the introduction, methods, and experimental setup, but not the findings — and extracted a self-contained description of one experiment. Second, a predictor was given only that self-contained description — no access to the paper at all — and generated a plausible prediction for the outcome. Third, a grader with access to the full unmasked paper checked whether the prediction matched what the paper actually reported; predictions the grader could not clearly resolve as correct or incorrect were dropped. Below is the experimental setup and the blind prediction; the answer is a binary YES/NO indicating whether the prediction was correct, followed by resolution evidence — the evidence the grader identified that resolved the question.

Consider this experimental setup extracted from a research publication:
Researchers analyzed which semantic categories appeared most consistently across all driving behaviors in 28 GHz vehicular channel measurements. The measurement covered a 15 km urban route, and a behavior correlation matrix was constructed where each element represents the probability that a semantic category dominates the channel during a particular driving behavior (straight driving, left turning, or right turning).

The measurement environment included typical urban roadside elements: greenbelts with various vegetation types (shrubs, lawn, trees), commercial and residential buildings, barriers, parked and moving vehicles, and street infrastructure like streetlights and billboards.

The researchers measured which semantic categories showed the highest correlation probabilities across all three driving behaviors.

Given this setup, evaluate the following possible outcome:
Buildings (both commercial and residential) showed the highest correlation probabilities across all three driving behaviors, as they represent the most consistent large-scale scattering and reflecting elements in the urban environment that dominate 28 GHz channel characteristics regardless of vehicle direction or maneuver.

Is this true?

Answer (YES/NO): NO